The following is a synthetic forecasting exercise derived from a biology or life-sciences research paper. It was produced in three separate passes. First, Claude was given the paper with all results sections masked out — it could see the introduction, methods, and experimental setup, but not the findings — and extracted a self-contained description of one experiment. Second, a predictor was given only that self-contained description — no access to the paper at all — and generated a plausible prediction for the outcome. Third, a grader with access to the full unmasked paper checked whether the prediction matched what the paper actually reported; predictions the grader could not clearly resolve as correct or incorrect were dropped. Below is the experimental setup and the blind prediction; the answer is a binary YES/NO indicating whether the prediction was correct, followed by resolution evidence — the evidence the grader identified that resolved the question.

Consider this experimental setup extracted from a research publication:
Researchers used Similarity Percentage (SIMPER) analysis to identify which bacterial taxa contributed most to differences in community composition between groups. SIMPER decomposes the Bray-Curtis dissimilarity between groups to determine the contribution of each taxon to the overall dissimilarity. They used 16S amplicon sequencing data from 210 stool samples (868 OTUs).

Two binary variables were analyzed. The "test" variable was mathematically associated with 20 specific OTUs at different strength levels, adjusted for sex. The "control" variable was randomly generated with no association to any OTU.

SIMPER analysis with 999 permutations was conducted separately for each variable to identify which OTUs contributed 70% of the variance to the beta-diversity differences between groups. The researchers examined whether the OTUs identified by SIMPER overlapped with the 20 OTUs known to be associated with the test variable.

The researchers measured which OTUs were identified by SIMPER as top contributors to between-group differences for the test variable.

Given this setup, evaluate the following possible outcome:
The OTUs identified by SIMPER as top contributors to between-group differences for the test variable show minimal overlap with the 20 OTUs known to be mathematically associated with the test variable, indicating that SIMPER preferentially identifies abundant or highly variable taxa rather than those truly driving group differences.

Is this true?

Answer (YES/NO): NO